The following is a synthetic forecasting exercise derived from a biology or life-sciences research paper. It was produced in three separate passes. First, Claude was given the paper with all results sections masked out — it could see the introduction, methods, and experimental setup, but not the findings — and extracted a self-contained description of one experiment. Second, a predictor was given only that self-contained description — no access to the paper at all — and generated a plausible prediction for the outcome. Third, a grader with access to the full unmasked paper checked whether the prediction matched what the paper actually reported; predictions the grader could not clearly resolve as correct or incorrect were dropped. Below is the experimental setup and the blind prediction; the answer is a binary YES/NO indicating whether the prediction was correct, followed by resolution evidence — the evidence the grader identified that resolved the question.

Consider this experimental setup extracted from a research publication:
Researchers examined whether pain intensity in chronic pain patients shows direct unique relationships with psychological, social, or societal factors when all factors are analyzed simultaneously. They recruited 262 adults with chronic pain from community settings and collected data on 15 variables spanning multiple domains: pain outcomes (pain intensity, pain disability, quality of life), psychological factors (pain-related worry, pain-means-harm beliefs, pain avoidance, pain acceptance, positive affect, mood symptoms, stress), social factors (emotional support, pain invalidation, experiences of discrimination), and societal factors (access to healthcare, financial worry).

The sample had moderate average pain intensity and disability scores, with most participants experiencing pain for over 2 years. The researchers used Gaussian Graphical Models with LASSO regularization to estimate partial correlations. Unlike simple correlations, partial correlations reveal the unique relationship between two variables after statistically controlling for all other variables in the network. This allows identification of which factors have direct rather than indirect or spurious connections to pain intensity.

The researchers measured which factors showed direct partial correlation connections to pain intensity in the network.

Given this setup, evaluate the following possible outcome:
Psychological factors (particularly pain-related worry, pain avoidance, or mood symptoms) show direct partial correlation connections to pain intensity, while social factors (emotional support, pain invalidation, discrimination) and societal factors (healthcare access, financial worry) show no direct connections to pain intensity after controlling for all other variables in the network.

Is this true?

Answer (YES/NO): YES